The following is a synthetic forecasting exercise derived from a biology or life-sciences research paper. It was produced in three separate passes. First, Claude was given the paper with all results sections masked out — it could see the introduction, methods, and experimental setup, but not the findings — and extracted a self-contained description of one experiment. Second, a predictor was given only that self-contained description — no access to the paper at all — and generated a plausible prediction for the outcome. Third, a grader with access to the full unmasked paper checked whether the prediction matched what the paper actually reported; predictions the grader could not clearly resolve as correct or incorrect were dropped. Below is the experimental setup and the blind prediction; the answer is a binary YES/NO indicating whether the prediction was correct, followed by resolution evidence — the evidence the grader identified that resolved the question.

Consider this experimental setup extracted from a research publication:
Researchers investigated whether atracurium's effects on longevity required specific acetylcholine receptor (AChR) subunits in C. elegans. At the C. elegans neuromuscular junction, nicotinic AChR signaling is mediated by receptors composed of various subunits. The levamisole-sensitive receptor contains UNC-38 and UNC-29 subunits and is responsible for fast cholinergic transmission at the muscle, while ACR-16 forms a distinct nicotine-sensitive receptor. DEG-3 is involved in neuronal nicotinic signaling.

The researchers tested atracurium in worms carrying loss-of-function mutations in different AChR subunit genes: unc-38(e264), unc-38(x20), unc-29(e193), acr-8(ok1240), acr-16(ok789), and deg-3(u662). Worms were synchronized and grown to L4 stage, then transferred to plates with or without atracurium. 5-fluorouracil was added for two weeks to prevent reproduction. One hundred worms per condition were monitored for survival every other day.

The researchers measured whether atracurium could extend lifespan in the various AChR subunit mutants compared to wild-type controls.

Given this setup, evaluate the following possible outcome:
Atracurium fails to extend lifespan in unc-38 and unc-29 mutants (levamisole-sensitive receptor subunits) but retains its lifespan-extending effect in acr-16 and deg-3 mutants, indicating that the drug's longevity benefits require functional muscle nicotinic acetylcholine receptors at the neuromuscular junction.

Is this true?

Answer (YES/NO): NO